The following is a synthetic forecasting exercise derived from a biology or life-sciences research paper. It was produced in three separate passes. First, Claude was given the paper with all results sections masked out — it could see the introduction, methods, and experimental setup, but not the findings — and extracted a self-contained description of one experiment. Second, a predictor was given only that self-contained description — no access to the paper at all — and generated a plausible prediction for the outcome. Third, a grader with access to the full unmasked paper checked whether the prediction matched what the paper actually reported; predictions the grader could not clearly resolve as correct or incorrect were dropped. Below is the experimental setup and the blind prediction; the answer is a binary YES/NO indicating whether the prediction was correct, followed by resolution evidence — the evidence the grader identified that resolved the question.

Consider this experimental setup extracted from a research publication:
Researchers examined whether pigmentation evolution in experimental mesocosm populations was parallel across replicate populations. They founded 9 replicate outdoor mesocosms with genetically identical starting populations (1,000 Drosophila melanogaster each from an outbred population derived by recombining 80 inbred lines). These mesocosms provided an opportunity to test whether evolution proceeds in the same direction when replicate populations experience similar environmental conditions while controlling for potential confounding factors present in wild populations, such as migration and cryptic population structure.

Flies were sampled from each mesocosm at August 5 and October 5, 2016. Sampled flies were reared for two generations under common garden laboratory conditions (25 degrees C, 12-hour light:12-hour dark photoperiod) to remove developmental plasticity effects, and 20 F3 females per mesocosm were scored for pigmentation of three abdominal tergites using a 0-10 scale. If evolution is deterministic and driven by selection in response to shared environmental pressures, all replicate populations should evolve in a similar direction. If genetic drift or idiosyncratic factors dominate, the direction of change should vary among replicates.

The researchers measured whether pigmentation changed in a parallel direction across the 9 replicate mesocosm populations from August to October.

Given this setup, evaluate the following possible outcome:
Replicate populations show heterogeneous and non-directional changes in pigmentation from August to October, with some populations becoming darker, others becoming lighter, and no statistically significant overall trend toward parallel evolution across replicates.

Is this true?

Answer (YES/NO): NO